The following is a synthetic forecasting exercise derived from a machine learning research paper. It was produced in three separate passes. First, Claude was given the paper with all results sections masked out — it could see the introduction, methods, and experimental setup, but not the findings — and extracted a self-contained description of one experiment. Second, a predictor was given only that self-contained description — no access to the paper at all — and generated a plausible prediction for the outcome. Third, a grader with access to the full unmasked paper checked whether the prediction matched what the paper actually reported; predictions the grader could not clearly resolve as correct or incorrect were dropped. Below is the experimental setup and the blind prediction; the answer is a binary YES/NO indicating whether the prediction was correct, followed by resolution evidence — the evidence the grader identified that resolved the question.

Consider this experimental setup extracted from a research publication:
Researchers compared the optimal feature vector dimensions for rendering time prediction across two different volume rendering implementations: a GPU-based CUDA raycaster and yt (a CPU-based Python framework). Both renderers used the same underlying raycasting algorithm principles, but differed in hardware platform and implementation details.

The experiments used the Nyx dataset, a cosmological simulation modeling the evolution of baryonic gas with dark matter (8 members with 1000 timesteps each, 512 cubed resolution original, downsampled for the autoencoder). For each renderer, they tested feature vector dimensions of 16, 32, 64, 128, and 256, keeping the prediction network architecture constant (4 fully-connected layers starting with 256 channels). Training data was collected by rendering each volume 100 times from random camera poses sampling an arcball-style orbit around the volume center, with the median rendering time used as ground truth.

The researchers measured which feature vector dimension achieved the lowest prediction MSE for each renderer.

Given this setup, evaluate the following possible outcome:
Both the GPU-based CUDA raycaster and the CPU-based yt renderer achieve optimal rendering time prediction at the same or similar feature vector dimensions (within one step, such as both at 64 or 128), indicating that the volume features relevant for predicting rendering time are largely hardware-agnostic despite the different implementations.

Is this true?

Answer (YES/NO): NO